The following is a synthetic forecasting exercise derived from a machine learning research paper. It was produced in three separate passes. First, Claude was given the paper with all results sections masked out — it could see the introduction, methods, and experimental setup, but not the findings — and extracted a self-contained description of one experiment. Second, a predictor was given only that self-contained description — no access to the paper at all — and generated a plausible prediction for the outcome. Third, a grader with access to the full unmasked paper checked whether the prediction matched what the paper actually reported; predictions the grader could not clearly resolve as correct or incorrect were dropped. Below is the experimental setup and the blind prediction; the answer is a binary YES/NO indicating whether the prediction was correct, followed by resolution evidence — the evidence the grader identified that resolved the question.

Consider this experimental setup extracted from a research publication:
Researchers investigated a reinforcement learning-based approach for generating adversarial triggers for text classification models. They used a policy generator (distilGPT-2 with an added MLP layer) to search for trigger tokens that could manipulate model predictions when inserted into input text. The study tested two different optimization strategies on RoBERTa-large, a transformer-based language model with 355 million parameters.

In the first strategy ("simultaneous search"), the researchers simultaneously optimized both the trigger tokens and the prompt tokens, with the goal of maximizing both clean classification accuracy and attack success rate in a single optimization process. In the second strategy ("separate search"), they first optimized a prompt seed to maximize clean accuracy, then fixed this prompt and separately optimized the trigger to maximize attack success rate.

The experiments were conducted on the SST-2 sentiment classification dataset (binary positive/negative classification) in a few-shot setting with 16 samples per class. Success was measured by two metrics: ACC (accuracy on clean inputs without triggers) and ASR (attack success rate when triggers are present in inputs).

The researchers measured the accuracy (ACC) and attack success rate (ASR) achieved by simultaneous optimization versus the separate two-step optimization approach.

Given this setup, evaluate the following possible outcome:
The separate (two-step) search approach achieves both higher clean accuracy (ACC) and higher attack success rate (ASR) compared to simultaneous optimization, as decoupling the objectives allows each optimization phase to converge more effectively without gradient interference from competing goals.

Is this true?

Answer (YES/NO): YES